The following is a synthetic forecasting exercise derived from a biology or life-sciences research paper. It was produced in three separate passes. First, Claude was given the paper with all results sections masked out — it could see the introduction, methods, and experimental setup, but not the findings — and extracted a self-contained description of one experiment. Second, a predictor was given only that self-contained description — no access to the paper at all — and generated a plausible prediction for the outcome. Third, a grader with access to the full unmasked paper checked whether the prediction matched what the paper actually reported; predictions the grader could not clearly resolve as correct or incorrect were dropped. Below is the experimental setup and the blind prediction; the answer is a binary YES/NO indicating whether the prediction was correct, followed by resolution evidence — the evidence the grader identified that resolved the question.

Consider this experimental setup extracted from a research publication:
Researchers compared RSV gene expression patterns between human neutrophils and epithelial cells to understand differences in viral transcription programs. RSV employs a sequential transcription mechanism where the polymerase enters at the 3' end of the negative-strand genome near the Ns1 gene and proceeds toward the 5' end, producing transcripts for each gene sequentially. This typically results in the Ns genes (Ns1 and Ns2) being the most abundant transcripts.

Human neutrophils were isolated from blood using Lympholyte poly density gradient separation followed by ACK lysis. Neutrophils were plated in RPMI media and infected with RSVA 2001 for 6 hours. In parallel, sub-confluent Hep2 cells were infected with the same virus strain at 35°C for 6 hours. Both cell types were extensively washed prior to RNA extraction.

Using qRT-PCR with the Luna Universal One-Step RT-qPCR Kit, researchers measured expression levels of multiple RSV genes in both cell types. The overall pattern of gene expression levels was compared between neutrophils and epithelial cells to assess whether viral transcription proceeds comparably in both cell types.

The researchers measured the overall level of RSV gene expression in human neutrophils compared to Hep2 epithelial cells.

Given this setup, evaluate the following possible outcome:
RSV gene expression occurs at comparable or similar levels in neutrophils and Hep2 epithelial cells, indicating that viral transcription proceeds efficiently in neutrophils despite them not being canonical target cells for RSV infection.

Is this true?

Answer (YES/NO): NO